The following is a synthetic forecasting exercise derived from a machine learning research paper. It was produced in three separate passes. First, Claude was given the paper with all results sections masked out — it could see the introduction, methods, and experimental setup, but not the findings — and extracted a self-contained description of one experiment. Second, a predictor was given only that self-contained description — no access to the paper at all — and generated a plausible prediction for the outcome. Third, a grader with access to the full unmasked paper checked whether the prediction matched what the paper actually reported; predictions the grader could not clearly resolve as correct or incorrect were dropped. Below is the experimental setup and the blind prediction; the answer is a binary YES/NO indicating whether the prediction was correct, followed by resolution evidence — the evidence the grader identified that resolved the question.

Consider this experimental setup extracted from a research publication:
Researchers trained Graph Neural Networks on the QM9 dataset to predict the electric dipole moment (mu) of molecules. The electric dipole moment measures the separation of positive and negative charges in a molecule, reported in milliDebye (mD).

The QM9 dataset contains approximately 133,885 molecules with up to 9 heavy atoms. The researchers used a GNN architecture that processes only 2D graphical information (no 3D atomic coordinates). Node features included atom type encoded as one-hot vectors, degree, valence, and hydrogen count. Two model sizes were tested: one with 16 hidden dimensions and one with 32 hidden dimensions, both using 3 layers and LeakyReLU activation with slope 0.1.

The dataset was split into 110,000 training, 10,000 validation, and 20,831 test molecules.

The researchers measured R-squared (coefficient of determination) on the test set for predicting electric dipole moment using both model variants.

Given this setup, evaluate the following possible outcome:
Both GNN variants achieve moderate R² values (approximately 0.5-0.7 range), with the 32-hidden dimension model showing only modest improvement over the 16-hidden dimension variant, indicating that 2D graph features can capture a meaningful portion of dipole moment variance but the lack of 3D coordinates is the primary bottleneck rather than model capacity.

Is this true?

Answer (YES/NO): NO